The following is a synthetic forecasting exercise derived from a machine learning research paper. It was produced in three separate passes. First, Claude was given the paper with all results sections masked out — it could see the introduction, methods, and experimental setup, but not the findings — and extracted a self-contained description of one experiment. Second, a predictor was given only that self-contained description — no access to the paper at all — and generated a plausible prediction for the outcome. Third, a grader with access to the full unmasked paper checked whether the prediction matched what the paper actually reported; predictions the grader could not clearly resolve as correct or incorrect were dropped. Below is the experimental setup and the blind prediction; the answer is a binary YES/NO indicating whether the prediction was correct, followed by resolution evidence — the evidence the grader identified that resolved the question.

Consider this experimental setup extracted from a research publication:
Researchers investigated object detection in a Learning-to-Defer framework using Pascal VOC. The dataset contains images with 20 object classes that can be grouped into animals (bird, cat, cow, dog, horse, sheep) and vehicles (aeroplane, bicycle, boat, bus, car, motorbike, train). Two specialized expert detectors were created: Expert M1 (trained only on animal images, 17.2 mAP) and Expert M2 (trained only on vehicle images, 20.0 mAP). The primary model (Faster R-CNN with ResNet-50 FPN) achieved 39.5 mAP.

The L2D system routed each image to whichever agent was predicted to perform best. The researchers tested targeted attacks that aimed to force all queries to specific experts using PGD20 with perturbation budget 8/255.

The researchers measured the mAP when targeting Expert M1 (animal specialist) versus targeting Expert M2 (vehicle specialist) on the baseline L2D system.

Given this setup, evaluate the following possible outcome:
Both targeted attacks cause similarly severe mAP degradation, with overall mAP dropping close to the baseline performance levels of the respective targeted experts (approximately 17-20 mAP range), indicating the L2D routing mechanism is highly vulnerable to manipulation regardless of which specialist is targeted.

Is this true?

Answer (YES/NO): YES